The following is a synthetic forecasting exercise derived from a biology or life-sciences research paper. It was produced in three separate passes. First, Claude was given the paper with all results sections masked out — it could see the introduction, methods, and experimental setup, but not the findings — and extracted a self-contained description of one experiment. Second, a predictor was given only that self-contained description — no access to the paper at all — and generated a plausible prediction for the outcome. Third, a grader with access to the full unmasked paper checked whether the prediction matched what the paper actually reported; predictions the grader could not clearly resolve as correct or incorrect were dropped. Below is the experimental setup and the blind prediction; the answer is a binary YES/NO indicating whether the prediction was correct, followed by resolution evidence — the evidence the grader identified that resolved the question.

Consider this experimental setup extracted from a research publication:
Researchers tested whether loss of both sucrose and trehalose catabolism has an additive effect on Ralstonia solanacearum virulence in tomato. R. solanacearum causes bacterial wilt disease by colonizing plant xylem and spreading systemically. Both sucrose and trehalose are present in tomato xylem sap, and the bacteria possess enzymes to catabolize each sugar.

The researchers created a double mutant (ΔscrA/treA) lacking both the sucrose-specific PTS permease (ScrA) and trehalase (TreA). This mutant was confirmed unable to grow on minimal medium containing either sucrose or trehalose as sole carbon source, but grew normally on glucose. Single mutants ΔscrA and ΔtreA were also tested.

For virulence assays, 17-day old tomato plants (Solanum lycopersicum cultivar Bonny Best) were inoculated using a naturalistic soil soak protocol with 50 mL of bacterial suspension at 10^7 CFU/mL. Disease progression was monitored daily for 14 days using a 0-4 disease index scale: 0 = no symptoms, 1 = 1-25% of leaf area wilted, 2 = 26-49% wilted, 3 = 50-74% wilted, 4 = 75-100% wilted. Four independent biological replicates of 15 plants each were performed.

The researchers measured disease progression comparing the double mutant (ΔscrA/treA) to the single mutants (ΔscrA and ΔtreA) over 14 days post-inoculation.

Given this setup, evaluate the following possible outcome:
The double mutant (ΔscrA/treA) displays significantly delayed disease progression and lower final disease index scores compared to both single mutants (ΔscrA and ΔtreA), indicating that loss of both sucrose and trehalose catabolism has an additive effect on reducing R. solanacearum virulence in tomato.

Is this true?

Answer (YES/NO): YES